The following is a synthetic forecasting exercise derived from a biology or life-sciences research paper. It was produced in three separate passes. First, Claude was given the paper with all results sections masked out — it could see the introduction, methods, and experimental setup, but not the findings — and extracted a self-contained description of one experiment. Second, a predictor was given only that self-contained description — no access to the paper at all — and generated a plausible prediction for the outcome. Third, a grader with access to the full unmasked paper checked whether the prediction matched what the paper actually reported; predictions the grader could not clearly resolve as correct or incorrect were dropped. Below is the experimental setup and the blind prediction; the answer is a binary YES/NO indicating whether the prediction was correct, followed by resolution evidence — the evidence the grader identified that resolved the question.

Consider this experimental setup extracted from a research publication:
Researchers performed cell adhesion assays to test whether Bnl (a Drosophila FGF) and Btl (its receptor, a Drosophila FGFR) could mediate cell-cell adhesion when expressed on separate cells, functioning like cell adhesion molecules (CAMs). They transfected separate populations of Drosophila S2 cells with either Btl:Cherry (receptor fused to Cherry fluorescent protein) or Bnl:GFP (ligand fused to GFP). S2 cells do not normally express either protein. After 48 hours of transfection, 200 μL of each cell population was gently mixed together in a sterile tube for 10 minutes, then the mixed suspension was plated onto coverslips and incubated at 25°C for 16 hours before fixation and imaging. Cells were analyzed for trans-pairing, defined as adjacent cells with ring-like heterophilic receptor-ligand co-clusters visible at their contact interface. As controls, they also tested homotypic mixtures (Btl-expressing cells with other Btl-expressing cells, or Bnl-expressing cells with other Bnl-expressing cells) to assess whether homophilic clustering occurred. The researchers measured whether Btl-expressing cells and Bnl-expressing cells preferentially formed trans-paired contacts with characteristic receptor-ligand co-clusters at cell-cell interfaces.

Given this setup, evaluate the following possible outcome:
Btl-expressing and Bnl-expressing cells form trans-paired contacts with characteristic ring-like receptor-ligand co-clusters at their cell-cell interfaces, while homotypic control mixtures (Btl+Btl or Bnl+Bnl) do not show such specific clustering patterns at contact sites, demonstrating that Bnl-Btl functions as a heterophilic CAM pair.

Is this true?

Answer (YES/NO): YES